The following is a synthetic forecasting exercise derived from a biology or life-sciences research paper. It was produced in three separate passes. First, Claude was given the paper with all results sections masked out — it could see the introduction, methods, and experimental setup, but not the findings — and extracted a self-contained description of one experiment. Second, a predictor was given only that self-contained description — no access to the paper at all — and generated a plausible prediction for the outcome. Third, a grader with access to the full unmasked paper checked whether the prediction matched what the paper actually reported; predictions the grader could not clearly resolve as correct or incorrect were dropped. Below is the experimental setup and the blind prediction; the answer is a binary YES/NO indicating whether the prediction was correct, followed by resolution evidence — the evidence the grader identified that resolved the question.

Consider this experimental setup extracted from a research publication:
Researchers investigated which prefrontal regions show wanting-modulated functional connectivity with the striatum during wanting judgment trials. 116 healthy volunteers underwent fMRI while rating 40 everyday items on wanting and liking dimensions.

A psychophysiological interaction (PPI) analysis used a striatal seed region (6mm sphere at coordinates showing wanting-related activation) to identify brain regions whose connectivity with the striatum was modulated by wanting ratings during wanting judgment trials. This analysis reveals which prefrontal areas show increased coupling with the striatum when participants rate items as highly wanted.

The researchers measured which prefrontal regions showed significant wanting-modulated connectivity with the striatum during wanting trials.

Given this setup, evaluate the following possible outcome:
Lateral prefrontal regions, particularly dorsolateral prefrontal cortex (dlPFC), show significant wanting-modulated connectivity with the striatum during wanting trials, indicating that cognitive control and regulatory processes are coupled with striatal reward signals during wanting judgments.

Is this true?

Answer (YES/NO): YES